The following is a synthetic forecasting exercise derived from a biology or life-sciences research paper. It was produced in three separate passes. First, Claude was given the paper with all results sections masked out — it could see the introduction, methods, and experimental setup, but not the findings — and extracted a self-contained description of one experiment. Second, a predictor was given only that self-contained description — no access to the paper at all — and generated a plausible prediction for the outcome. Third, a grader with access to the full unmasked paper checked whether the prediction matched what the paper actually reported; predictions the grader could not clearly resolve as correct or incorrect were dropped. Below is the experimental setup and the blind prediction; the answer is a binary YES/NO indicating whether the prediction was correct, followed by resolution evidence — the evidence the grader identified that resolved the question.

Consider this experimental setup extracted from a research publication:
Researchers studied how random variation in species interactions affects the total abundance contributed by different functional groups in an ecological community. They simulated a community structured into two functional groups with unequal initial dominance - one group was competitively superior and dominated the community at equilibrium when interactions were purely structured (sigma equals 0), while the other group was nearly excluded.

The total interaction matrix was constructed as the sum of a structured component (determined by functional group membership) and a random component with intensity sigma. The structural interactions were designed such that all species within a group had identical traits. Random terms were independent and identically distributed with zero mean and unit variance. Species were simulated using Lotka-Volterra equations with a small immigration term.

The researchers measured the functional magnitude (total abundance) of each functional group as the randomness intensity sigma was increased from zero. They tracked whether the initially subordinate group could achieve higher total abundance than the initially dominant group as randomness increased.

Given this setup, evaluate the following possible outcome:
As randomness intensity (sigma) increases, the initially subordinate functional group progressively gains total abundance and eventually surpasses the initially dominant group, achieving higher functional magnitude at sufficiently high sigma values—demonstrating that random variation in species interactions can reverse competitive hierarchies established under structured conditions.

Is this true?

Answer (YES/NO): YES